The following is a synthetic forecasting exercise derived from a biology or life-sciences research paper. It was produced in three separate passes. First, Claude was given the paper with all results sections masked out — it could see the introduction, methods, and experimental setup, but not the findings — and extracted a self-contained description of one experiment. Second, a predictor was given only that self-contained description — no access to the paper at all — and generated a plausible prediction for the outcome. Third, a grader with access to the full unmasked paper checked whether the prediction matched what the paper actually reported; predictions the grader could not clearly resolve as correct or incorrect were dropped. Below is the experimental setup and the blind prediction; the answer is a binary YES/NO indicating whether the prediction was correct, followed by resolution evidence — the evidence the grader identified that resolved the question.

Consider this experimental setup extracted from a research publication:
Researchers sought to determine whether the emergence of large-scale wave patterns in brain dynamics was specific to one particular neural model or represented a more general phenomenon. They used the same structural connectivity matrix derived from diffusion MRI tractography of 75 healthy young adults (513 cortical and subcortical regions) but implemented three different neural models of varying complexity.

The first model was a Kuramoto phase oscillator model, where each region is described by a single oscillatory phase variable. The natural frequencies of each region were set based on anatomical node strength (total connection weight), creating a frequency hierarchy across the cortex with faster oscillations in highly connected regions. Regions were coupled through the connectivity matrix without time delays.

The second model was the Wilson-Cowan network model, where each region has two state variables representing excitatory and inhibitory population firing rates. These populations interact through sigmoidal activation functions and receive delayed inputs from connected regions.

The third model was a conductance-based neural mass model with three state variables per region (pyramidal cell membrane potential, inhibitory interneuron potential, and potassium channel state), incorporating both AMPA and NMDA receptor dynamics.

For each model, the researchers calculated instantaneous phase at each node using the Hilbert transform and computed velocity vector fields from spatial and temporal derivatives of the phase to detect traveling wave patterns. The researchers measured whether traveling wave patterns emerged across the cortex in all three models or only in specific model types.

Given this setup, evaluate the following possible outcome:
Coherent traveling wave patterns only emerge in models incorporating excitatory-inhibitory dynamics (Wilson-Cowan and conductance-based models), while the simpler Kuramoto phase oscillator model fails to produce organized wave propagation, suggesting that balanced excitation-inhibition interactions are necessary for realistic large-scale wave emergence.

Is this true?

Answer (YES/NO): NO